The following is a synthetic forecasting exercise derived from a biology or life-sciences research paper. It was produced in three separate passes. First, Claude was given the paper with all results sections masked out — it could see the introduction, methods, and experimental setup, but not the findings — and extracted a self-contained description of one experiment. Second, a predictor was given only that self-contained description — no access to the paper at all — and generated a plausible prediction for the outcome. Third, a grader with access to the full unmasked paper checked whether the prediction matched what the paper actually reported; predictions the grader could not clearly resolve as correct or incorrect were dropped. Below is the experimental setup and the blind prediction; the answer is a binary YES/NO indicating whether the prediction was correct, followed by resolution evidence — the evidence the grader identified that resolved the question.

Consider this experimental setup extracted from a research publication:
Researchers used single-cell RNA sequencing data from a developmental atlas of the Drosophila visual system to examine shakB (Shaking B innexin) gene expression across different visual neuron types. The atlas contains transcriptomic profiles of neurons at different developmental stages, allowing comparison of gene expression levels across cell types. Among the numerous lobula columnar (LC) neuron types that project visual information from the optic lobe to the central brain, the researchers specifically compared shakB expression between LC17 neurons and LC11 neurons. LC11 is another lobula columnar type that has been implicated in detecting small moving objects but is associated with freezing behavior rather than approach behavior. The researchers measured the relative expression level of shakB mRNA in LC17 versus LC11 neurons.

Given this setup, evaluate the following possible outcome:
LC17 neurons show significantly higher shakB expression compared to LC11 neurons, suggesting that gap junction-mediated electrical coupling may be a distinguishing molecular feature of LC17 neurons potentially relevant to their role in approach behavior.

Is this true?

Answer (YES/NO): YES